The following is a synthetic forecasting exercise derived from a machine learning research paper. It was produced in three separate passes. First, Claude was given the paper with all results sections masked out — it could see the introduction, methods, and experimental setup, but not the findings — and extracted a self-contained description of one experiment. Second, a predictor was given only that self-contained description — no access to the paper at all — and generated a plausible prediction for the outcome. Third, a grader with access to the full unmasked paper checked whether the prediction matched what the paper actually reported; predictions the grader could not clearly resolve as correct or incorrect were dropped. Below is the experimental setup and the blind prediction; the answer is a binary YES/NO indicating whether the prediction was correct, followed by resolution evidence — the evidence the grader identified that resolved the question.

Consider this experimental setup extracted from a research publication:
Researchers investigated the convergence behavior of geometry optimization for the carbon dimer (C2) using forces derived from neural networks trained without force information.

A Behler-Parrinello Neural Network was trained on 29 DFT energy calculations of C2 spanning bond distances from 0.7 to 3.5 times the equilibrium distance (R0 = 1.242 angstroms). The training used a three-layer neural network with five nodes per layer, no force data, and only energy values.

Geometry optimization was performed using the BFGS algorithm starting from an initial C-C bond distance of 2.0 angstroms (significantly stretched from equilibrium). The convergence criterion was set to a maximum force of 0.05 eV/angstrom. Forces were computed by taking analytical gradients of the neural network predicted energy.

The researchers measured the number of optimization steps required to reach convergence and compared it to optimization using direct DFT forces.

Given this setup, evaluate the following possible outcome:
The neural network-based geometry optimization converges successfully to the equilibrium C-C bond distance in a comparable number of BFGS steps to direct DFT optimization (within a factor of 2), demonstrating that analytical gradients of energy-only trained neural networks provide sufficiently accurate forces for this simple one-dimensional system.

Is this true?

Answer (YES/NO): YES